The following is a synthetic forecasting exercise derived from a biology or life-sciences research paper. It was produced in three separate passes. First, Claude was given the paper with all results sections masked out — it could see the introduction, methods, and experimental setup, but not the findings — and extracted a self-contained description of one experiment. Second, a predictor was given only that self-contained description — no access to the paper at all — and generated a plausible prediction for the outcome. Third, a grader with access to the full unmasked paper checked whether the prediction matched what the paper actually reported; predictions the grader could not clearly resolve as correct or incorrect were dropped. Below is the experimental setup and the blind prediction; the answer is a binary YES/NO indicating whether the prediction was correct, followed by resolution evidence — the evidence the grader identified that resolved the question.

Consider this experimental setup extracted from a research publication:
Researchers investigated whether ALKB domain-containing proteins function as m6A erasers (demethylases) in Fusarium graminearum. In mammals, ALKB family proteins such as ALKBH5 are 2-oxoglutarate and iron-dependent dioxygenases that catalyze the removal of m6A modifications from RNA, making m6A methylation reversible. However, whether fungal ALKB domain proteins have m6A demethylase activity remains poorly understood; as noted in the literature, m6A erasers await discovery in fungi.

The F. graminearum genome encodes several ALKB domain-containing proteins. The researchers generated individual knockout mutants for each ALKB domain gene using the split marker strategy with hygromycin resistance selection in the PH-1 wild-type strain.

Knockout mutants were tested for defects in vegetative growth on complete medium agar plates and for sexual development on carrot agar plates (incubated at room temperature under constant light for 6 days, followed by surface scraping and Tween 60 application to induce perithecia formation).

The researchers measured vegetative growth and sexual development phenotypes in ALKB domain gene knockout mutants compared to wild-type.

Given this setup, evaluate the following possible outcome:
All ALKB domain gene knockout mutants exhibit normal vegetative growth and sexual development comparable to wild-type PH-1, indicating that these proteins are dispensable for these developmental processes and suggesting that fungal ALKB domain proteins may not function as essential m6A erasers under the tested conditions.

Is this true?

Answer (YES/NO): YES